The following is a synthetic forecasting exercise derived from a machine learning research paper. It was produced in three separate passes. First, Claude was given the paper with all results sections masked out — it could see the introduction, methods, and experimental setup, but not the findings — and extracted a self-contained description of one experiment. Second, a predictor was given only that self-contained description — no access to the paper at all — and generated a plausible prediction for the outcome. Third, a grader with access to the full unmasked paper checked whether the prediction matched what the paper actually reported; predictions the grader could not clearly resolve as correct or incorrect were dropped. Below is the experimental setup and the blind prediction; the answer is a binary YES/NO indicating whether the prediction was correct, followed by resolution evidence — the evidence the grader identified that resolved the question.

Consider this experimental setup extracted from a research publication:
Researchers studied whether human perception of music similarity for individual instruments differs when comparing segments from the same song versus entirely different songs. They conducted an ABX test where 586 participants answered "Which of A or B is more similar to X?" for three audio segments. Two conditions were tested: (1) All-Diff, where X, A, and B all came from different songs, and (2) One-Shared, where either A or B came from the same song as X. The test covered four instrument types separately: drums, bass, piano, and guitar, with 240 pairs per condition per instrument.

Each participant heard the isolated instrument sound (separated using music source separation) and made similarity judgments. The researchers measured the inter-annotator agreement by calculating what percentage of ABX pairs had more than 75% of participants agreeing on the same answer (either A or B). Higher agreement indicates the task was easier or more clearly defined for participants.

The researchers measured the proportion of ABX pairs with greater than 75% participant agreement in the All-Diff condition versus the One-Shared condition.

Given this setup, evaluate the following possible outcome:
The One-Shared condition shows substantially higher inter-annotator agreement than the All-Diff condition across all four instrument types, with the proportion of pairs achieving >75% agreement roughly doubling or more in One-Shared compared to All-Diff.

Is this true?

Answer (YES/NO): YES